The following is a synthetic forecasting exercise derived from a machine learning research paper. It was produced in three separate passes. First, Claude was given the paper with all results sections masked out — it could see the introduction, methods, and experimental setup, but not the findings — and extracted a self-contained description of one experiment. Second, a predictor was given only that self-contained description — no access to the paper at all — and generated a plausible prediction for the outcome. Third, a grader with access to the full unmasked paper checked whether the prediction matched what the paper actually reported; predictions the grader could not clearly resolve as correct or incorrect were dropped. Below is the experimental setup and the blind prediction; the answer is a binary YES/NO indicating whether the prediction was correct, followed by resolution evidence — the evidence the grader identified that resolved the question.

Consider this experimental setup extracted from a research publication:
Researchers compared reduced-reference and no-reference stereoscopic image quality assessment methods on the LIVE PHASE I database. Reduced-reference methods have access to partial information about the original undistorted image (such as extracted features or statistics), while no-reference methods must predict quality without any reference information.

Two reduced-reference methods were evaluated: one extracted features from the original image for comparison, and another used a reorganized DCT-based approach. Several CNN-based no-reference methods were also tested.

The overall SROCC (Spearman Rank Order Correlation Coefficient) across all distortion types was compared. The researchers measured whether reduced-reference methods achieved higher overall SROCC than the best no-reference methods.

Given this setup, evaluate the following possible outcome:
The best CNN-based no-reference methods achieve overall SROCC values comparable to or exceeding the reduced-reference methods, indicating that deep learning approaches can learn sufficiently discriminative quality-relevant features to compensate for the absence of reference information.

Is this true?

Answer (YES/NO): YES